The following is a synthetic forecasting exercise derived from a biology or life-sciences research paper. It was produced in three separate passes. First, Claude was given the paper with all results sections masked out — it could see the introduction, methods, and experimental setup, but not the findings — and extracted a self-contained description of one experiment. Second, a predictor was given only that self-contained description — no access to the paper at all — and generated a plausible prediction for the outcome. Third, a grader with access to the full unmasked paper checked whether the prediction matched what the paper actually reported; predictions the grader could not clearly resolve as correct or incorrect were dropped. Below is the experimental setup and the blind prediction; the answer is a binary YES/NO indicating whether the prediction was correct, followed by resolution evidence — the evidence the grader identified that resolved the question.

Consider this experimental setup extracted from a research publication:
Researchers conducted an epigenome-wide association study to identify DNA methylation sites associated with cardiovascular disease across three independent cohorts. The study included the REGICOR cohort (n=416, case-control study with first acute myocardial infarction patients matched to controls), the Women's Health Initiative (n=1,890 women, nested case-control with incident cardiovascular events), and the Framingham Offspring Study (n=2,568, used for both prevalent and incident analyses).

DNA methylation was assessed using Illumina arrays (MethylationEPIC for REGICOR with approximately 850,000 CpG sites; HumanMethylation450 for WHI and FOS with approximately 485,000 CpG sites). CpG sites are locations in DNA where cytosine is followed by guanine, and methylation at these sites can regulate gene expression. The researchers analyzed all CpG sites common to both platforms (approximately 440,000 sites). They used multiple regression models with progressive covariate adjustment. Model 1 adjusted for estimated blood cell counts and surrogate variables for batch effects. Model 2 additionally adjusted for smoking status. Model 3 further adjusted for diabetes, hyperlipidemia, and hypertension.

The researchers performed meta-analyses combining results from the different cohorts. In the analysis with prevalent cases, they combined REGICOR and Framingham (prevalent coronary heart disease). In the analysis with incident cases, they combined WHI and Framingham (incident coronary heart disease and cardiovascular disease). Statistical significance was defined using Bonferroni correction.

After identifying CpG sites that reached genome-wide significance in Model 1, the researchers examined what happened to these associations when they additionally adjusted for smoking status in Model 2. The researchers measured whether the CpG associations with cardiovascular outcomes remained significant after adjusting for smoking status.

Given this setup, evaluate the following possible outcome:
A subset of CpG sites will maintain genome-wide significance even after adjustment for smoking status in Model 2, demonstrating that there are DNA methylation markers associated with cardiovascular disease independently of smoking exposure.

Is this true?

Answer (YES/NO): YES